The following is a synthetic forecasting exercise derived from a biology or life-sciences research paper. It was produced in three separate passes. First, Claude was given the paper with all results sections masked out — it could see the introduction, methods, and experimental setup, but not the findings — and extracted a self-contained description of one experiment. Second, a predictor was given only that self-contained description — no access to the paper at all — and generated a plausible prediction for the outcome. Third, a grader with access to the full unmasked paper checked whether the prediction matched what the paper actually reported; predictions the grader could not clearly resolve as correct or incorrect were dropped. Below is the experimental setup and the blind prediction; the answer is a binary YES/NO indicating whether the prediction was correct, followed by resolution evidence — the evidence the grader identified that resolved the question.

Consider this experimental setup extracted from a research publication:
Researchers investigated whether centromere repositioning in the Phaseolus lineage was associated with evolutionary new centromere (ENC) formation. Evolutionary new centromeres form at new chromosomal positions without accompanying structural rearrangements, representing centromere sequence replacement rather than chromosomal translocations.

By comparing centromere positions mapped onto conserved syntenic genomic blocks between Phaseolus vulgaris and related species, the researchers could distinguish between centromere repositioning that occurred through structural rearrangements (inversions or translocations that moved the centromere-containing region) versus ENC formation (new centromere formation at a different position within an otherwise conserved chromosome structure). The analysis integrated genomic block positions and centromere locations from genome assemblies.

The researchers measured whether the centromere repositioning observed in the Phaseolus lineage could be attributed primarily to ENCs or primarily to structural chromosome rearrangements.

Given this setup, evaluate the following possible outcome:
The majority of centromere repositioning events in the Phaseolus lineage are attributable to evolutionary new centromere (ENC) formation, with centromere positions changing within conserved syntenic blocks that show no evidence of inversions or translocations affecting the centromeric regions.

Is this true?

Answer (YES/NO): YES